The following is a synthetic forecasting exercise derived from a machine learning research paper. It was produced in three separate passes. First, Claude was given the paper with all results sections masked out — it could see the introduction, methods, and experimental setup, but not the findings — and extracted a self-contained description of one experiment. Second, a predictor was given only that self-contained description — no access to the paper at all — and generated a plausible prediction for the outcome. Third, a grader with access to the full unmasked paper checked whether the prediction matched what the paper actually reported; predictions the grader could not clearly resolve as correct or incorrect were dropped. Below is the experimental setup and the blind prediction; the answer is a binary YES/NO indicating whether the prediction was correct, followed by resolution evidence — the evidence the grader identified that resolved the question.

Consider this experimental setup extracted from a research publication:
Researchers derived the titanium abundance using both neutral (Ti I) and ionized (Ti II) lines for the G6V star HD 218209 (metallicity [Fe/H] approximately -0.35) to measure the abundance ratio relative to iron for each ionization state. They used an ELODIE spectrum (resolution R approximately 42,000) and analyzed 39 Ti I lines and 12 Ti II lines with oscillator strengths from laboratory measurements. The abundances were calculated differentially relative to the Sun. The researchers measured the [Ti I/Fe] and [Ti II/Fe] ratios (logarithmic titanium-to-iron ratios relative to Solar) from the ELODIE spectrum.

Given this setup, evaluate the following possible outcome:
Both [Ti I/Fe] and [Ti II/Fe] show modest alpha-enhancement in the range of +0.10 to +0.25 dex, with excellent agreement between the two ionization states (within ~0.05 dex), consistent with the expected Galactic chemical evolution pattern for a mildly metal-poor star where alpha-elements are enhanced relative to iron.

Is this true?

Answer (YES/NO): YES